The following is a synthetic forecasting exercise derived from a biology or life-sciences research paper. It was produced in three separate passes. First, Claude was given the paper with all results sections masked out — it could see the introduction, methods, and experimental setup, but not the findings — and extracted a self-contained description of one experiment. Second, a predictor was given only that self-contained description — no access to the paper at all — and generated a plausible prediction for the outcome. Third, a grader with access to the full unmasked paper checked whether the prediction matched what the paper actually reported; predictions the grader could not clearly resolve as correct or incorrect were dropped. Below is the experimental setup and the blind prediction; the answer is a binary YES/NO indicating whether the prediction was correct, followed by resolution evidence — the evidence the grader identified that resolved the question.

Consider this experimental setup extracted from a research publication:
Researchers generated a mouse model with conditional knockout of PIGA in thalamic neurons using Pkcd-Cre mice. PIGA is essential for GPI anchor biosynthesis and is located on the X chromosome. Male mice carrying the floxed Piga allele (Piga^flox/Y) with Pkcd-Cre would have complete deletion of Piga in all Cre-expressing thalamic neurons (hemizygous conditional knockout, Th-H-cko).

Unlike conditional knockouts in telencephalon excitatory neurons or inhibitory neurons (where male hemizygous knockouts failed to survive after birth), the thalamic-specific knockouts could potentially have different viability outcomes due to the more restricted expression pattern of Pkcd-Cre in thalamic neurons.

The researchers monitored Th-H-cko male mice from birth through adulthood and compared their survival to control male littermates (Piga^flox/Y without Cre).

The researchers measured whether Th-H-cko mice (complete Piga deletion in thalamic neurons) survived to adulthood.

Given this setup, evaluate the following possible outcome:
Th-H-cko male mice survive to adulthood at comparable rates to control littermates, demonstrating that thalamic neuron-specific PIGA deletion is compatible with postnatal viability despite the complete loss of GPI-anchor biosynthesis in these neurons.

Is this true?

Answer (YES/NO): YES